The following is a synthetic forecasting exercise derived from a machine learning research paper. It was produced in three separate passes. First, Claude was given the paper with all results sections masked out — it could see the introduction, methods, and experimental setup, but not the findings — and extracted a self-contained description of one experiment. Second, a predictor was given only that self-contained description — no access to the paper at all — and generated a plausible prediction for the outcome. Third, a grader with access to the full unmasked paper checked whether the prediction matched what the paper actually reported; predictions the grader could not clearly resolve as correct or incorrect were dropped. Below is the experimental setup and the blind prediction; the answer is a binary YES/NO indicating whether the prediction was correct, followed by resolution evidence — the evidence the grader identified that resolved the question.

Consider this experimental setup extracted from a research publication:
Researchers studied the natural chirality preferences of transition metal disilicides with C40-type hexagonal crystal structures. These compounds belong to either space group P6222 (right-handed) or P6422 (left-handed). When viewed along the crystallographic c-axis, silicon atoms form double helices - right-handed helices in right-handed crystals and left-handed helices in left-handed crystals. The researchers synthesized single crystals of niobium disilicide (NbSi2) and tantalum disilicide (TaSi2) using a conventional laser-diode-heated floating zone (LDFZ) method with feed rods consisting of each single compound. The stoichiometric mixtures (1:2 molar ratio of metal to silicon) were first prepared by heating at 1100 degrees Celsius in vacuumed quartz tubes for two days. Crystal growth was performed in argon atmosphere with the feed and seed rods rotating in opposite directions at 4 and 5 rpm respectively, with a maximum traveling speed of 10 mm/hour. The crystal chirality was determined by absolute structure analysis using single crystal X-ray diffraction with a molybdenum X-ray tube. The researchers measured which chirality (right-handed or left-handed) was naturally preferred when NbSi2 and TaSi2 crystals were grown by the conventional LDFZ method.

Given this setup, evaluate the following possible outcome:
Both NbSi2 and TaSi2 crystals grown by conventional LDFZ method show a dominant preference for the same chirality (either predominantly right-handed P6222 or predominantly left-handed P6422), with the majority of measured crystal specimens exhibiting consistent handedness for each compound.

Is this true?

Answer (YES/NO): NO